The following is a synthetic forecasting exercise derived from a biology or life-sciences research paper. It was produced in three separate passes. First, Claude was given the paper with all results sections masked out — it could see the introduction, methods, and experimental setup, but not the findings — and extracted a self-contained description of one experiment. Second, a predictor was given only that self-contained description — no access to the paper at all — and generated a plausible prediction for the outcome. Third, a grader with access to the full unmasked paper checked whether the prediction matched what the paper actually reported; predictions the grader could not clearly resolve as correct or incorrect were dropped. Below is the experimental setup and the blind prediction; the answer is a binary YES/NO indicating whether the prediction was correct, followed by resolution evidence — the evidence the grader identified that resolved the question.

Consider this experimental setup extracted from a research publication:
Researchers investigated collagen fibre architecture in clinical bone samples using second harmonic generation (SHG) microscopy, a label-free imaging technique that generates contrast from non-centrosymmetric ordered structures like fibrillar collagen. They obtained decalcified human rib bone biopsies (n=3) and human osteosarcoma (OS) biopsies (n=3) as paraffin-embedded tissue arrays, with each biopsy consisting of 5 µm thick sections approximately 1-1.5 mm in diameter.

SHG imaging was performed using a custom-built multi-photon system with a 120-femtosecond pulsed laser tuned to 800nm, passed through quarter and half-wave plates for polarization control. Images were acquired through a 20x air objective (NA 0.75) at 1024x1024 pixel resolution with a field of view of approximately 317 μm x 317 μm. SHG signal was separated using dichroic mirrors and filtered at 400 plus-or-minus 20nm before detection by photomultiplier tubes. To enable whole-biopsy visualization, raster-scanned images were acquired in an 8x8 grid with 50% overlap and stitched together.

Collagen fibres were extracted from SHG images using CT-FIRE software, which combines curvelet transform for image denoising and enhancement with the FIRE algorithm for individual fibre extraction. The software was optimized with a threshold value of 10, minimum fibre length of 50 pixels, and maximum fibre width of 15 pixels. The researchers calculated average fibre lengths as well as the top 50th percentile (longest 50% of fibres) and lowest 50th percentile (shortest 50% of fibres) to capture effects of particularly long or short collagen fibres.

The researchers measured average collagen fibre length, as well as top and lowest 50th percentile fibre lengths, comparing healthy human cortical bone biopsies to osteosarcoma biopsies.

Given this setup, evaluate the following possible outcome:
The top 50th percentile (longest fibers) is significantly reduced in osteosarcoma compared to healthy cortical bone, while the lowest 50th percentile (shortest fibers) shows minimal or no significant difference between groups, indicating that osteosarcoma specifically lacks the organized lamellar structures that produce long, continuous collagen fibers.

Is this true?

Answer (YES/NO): YES